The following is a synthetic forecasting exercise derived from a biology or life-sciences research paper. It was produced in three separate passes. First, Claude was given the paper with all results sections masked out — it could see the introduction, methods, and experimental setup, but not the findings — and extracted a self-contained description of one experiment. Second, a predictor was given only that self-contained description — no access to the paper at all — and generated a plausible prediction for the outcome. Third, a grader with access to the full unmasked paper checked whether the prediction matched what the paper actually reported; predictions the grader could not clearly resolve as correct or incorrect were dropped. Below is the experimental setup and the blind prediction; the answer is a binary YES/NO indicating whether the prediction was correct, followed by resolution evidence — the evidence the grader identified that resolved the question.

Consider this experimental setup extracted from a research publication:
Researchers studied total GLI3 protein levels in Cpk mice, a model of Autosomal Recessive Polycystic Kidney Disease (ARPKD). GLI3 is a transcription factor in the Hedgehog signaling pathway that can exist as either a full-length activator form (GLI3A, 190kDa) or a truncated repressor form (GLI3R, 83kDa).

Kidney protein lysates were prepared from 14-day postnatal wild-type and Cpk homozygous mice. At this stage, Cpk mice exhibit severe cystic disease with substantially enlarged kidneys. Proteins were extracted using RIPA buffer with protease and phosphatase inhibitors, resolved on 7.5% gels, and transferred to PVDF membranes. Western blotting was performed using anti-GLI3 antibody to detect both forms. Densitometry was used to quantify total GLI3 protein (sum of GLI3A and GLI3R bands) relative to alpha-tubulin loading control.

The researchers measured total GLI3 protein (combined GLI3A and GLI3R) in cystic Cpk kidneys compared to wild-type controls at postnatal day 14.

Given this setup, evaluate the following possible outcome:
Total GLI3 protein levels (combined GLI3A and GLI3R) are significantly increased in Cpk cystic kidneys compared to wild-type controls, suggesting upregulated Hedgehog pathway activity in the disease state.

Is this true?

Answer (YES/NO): NO